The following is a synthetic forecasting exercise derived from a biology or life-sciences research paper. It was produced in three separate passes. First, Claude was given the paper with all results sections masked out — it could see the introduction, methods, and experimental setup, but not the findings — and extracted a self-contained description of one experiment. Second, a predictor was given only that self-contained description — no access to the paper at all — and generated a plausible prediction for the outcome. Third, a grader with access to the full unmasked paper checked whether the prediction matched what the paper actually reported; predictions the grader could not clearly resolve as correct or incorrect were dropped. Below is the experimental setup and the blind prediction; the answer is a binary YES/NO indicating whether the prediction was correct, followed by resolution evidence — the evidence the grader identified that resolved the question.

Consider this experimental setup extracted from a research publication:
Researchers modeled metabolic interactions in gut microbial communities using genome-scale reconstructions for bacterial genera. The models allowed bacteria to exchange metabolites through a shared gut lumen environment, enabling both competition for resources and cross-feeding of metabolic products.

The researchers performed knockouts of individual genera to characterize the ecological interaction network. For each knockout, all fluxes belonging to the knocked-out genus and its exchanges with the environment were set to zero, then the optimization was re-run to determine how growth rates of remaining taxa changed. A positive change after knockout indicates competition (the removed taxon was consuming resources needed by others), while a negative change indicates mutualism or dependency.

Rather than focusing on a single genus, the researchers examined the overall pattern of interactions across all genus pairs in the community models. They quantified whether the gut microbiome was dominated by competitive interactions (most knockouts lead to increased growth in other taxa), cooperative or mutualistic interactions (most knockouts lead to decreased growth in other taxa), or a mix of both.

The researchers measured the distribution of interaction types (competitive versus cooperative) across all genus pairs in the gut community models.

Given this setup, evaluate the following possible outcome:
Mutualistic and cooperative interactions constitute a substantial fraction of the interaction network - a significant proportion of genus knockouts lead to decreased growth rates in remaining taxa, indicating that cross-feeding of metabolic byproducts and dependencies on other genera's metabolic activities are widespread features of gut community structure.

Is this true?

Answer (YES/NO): NO